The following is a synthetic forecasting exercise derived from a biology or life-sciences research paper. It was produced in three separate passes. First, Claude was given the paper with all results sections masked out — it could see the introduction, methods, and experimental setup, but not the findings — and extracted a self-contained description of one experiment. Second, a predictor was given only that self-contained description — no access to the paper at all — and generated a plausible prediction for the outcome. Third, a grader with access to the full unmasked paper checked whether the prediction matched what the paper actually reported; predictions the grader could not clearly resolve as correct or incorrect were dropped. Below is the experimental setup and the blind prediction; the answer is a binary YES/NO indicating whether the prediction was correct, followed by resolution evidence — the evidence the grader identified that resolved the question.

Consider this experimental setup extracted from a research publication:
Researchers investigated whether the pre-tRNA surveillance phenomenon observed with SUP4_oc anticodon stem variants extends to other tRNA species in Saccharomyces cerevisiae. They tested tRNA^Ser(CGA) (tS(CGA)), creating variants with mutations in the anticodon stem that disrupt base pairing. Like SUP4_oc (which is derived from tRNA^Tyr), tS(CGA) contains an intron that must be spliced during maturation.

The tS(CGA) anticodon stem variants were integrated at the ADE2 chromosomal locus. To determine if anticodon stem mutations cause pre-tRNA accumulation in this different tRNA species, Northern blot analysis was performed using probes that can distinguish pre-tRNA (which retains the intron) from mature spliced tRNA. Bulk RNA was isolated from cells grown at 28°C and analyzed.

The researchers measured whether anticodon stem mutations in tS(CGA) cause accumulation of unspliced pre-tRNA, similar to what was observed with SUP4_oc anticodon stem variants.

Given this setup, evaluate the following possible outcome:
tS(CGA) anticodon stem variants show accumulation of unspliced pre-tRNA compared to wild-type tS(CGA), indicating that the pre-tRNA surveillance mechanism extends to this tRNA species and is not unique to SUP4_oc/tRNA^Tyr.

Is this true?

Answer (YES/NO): YES